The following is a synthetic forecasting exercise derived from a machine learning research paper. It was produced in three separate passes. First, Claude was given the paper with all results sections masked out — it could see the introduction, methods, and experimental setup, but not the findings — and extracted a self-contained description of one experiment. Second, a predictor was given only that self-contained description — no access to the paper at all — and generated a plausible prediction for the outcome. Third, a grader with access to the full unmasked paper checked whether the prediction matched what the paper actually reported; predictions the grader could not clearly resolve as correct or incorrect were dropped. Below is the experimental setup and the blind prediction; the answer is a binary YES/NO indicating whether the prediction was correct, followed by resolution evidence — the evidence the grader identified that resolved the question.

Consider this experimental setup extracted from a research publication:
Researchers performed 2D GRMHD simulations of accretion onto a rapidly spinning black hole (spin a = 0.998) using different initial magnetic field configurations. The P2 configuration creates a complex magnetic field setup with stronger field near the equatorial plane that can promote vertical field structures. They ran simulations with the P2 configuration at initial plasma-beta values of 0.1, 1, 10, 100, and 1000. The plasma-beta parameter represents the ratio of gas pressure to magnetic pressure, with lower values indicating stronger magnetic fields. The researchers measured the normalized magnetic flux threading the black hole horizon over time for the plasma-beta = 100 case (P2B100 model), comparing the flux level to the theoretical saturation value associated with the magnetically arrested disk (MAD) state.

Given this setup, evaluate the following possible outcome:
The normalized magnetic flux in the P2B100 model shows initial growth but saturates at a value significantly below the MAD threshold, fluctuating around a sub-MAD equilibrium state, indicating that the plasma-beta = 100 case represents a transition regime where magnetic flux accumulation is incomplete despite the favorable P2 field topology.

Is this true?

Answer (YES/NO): NO